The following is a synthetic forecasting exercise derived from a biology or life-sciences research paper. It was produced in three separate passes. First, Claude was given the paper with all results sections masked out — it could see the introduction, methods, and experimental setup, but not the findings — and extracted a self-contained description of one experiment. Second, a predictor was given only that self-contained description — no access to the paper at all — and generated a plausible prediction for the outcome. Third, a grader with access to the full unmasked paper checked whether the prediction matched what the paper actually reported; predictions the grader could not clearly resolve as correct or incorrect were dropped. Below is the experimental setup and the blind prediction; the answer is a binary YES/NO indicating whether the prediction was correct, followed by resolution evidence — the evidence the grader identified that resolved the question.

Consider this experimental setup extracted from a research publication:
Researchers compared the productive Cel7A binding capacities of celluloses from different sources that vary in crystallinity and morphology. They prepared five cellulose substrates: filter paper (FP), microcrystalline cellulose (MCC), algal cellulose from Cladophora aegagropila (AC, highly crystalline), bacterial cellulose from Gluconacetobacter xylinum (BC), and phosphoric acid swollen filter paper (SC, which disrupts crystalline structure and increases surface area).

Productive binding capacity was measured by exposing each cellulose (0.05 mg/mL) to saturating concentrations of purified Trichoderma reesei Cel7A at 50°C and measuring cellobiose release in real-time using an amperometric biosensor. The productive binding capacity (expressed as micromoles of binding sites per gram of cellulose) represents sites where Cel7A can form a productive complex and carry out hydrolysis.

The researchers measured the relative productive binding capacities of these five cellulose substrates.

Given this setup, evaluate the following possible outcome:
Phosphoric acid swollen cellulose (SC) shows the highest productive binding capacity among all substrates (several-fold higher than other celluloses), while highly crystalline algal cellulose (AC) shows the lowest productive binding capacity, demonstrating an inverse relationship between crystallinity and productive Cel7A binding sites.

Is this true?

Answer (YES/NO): NO